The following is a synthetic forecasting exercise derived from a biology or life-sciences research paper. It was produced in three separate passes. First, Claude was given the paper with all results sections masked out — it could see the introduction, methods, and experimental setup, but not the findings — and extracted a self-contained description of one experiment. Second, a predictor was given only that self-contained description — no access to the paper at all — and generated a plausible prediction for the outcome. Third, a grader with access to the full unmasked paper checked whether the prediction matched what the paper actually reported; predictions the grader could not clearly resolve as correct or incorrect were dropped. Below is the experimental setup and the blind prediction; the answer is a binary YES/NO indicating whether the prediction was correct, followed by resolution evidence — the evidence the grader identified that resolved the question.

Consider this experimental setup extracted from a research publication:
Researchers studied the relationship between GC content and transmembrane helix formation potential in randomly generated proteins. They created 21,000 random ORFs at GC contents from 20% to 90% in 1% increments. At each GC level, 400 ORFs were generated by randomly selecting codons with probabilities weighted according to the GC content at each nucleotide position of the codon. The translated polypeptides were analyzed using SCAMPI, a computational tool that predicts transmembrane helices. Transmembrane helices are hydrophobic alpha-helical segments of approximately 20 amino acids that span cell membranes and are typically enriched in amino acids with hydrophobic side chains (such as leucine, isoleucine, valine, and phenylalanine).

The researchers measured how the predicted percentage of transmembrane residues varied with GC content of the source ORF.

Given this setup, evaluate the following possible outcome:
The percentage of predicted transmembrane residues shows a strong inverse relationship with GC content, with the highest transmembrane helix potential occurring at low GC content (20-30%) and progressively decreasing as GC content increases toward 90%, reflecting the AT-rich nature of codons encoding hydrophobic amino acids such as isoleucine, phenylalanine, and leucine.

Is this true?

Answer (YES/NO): YES